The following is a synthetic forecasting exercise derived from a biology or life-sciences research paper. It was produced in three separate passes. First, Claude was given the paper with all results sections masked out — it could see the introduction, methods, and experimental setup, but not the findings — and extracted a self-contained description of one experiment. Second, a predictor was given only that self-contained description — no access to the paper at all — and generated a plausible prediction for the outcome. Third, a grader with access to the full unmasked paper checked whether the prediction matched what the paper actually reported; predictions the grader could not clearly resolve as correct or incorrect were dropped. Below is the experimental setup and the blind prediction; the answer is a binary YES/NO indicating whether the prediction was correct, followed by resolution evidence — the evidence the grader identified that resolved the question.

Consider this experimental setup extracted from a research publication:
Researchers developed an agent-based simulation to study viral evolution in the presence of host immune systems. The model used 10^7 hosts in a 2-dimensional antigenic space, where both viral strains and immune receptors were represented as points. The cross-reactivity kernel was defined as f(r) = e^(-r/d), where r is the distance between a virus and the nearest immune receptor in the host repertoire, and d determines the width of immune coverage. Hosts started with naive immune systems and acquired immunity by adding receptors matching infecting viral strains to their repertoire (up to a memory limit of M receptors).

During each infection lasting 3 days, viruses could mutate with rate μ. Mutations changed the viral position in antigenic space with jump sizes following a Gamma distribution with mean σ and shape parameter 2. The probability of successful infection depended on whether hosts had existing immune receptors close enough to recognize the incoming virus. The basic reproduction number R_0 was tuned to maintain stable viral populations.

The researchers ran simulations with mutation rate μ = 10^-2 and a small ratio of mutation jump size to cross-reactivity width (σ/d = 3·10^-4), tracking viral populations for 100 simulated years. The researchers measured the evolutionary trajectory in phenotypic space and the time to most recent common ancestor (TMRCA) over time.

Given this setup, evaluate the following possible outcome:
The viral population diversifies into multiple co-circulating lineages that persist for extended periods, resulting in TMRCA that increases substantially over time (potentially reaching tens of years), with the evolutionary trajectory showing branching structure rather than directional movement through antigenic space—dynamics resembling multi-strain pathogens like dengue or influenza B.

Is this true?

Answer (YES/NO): NO